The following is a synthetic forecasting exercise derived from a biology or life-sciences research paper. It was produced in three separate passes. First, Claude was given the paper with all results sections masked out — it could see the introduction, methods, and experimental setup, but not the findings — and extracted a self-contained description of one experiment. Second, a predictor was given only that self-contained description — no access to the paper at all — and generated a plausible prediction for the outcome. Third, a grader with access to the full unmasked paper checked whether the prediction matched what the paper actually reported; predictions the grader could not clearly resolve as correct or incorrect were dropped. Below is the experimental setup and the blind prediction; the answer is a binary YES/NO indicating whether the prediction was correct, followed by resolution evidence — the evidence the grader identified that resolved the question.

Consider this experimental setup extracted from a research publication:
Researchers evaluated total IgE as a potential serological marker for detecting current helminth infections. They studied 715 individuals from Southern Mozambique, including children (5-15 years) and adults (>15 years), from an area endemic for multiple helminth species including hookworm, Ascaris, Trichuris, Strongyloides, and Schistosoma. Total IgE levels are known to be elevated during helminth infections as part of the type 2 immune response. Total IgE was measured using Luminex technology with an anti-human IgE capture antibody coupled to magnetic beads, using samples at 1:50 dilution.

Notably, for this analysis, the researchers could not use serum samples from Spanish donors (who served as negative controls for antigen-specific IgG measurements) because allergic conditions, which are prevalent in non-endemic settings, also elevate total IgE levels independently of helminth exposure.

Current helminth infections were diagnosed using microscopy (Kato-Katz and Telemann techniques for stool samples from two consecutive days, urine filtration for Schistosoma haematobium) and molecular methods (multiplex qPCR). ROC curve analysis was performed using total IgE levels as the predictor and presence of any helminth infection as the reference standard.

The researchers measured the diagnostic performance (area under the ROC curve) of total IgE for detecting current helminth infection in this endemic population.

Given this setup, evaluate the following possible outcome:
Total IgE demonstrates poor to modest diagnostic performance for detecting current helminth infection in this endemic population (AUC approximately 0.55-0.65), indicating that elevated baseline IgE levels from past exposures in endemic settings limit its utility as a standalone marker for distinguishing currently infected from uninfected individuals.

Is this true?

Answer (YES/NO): NO